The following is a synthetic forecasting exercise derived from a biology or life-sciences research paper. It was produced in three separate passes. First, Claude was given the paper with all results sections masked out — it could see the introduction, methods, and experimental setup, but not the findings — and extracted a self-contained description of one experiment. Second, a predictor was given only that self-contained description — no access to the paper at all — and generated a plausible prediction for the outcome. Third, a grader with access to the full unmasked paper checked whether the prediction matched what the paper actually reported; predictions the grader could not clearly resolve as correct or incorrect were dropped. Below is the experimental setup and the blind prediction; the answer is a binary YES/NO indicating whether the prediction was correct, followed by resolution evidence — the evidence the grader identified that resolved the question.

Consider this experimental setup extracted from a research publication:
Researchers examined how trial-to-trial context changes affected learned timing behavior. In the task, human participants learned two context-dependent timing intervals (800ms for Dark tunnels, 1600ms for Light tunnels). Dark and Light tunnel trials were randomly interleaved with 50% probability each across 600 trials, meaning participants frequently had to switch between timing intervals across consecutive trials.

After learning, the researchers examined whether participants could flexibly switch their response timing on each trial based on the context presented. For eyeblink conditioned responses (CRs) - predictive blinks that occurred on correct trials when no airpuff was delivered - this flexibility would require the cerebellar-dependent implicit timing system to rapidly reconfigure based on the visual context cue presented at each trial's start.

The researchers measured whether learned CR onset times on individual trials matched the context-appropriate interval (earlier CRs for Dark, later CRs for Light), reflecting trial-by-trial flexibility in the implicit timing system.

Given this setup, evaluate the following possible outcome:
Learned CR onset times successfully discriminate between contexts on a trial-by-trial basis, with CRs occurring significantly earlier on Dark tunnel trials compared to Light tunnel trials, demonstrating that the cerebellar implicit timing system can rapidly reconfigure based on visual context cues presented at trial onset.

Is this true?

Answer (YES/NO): YES